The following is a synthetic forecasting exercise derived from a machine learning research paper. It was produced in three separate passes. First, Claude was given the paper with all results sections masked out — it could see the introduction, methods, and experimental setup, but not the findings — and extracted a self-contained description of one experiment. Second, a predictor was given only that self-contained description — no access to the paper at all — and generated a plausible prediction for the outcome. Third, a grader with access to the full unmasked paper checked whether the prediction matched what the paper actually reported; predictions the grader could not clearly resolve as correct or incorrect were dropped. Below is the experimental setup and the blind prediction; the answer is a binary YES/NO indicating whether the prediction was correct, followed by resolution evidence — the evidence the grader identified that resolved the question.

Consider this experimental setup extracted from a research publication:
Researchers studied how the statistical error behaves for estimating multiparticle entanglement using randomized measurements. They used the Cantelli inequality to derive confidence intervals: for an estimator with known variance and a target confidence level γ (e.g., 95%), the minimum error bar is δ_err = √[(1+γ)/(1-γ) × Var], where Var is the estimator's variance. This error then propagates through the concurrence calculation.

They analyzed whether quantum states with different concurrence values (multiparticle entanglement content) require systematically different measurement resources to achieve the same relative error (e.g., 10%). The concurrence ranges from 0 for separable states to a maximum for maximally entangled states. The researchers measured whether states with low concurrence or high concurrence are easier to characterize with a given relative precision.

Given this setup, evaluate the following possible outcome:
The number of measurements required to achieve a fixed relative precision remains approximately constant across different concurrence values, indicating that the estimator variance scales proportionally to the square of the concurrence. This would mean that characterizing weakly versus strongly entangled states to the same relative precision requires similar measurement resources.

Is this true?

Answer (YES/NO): NO